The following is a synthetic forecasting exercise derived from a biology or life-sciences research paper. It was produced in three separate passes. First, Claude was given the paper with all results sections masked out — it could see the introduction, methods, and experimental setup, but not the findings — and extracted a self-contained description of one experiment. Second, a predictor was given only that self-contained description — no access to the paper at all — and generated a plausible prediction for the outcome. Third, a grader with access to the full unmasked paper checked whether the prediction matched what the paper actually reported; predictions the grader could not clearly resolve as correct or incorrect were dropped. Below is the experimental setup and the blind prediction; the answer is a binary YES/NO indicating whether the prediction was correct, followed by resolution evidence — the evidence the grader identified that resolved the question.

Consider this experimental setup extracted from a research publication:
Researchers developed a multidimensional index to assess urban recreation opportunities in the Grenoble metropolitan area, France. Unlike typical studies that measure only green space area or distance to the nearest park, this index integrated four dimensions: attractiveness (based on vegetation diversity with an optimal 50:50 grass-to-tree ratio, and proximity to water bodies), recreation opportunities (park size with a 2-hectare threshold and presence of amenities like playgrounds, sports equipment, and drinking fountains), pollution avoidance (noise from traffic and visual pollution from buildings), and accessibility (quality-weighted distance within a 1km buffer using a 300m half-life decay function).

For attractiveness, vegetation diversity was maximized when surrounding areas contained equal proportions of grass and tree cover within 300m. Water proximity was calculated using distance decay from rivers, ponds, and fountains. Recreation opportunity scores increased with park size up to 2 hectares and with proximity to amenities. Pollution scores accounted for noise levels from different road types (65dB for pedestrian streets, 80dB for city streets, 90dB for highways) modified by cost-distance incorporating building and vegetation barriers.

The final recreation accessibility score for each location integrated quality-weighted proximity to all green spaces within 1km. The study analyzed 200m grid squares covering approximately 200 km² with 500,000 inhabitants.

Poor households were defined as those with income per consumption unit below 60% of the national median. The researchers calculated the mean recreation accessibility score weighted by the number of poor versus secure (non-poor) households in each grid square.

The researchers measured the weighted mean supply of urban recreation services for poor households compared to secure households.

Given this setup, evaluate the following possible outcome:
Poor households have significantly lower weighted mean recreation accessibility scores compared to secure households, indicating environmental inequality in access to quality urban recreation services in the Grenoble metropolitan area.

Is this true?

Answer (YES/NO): NO